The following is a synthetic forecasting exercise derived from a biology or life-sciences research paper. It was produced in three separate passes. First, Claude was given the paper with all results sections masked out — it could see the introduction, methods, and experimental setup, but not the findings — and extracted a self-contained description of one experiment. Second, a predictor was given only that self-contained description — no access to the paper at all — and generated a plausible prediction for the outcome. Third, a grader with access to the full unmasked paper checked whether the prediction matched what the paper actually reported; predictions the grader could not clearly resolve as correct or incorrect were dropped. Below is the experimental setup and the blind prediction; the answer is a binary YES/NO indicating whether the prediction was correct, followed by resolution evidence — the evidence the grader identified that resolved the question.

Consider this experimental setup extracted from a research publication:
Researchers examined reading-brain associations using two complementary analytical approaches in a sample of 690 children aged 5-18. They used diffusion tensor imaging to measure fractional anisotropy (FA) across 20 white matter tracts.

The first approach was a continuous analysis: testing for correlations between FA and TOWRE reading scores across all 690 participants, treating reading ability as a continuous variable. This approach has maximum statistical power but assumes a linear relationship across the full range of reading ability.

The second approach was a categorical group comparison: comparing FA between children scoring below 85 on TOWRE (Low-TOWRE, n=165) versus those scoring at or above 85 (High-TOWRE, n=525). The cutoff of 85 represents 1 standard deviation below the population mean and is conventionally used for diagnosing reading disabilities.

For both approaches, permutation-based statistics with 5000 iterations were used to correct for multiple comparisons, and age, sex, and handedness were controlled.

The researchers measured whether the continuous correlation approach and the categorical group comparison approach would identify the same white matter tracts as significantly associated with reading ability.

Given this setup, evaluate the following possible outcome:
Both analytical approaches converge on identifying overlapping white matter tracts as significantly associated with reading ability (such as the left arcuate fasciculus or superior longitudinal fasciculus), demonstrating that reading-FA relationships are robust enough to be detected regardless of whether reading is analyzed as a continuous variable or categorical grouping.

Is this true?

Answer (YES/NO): NO